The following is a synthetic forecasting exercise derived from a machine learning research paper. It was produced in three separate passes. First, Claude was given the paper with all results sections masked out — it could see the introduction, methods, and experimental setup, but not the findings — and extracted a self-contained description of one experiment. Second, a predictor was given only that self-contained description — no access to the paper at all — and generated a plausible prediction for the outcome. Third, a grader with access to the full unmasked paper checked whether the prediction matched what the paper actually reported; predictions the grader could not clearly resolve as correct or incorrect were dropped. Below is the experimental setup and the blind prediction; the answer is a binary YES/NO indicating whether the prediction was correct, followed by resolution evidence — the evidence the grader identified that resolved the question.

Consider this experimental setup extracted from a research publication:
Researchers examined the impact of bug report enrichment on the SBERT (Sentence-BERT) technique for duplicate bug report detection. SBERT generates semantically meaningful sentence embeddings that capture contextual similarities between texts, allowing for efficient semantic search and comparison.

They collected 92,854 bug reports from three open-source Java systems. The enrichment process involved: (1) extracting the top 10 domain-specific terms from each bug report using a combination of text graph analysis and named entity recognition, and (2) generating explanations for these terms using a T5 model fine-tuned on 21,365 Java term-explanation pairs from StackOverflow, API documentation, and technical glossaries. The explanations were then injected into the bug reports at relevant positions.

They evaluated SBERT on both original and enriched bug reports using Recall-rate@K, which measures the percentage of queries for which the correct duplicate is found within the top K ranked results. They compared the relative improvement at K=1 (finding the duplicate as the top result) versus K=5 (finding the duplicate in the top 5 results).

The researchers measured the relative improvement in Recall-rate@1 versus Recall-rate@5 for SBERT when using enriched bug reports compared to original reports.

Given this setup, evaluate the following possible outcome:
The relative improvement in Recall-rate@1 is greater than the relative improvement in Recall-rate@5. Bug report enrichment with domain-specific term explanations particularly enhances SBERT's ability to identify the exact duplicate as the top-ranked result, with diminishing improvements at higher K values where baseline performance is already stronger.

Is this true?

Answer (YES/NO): YES